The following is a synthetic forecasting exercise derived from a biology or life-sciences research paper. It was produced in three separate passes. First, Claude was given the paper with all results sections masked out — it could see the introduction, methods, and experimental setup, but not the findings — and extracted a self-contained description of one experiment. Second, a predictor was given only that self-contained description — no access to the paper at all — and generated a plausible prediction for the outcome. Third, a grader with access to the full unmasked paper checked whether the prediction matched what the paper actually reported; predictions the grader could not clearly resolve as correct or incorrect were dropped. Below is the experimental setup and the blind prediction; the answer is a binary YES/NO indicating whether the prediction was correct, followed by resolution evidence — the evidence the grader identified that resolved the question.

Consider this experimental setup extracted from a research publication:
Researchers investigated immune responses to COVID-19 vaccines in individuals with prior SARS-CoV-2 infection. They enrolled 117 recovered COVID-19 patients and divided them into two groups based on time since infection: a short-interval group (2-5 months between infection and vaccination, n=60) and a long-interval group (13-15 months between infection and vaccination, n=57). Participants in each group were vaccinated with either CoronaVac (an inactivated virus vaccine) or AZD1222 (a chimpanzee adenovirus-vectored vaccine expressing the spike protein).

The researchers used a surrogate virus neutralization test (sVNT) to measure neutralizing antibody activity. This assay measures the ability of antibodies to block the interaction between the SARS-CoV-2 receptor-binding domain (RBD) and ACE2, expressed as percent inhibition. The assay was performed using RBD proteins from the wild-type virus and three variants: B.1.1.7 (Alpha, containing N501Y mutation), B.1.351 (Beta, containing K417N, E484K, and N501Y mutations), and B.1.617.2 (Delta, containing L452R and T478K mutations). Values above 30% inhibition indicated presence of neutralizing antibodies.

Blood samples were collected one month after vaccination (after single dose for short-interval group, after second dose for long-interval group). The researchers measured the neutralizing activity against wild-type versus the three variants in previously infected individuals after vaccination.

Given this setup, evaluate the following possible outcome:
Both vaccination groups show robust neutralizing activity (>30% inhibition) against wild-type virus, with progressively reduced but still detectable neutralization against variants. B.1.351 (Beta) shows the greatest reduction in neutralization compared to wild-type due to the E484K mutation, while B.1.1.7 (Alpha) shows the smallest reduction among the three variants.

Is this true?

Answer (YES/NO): NO